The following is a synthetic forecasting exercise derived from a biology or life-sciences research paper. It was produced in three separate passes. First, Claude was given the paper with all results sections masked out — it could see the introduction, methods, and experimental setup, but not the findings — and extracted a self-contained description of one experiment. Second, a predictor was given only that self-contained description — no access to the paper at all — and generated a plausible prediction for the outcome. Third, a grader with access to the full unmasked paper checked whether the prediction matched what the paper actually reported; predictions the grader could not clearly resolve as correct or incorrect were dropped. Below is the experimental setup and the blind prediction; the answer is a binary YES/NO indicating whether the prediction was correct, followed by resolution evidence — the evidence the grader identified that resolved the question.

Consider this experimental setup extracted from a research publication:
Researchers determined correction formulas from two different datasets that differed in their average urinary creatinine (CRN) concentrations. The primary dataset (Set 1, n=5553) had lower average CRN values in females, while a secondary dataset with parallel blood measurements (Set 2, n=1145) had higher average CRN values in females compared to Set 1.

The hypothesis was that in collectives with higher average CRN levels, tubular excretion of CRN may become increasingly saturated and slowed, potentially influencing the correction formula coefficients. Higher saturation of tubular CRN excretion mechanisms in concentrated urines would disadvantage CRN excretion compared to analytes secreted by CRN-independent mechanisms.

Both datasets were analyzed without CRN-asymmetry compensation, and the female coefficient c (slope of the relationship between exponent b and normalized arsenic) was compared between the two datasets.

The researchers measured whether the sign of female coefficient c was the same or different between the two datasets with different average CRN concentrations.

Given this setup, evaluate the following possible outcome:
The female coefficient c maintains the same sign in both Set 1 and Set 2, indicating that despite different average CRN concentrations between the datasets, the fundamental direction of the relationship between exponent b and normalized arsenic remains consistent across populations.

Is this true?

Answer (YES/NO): NO